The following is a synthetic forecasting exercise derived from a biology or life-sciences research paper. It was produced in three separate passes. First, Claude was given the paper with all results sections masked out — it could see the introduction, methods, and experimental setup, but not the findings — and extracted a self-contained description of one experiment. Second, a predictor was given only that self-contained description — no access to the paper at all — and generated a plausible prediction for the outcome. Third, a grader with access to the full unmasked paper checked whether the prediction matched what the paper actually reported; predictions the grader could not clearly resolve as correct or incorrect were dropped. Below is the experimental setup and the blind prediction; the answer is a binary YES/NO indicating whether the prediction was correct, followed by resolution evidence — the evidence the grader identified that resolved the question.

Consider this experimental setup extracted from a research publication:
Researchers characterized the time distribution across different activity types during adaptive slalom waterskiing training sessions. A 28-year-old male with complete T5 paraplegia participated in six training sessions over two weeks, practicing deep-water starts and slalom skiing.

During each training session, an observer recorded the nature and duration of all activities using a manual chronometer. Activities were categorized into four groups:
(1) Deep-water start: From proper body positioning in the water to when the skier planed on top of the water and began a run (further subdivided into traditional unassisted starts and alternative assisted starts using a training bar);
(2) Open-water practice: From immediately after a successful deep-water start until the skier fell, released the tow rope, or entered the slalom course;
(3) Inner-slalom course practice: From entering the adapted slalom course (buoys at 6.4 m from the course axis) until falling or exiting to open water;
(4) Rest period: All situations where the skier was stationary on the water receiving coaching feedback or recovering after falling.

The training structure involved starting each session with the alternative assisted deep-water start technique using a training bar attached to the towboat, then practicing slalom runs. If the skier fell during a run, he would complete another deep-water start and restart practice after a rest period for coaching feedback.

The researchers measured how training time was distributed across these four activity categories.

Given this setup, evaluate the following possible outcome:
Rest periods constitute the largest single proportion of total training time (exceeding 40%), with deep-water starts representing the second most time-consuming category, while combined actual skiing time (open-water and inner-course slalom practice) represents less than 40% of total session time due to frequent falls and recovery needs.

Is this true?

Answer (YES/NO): NO